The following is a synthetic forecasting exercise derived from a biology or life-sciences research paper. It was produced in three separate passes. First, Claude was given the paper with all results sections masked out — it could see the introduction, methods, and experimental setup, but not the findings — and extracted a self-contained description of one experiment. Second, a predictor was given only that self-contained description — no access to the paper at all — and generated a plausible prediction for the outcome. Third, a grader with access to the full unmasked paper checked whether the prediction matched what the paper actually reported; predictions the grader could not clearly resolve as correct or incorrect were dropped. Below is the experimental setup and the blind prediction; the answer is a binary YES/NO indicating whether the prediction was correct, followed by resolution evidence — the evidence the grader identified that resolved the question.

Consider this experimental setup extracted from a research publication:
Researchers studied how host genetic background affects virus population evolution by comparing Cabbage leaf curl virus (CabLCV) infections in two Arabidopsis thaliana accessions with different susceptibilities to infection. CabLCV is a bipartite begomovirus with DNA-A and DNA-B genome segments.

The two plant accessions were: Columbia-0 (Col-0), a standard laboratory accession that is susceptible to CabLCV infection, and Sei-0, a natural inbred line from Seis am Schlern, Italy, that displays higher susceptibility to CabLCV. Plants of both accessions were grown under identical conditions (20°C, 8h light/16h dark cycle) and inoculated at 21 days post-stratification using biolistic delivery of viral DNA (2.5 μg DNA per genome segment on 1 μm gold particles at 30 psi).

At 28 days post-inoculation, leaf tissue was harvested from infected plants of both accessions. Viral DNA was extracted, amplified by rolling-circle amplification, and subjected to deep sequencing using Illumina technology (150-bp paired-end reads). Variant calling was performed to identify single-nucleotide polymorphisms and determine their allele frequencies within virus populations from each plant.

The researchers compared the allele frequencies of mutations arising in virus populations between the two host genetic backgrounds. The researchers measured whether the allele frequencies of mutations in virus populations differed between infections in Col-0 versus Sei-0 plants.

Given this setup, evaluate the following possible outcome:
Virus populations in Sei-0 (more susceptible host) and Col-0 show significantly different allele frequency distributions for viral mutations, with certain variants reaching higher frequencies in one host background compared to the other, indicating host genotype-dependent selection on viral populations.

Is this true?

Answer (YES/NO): YES